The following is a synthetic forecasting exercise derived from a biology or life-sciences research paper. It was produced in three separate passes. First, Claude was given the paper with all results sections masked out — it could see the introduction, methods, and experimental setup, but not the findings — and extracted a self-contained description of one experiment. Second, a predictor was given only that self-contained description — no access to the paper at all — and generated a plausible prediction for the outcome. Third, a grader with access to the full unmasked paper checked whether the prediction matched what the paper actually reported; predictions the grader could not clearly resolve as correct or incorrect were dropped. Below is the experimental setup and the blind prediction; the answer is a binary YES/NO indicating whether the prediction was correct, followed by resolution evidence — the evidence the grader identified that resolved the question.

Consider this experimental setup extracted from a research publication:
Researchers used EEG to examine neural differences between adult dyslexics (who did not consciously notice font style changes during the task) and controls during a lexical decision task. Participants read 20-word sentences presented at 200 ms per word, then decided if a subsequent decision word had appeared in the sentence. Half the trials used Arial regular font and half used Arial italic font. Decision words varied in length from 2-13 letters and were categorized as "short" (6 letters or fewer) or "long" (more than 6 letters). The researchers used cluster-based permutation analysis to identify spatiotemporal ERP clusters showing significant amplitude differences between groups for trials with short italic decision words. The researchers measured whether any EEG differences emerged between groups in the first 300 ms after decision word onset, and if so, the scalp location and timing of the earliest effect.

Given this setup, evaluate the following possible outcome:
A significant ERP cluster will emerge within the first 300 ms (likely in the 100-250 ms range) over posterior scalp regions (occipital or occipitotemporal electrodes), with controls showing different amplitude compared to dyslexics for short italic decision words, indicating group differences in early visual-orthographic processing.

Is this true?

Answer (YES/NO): YES